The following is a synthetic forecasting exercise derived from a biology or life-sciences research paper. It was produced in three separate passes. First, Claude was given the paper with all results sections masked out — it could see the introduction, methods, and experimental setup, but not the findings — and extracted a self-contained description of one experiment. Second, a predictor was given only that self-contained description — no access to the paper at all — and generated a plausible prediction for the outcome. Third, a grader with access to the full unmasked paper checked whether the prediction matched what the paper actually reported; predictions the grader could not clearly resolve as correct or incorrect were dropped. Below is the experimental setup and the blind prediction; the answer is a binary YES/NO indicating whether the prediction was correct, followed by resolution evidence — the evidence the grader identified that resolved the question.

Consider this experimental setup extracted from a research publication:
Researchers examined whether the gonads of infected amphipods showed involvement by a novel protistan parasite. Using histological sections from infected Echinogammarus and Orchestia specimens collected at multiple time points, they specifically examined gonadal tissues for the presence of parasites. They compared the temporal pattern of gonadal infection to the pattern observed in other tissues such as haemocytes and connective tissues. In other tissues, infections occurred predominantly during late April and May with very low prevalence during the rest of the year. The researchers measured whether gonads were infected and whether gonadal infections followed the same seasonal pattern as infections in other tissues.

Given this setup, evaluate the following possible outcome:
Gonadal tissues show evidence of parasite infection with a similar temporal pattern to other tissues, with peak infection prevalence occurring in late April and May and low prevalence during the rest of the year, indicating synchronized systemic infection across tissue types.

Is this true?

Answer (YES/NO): NO